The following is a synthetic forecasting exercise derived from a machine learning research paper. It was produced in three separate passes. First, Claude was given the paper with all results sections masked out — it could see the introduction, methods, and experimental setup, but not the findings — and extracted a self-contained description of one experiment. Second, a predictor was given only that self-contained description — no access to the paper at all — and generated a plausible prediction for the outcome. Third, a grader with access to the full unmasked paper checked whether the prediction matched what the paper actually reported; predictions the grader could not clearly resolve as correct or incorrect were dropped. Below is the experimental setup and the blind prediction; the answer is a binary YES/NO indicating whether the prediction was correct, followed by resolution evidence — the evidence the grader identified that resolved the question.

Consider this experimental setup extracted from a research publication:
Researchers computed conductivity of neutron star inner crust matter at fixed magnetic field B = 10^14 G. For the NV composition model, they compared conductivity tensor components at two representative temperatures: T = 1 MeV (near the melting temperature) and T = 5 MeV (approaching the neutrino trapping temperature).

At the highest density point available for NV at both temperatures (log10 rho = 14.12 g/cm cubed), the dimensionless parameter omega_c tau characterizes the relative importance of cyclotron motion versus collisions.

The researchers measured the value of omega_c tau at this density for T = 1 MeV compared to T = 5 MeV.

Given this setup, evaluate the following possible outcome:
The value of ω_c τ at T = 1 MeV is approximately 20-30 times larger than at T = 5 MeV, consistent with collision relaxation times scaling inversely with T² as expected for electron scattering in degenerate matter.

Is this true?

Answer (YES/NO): NO